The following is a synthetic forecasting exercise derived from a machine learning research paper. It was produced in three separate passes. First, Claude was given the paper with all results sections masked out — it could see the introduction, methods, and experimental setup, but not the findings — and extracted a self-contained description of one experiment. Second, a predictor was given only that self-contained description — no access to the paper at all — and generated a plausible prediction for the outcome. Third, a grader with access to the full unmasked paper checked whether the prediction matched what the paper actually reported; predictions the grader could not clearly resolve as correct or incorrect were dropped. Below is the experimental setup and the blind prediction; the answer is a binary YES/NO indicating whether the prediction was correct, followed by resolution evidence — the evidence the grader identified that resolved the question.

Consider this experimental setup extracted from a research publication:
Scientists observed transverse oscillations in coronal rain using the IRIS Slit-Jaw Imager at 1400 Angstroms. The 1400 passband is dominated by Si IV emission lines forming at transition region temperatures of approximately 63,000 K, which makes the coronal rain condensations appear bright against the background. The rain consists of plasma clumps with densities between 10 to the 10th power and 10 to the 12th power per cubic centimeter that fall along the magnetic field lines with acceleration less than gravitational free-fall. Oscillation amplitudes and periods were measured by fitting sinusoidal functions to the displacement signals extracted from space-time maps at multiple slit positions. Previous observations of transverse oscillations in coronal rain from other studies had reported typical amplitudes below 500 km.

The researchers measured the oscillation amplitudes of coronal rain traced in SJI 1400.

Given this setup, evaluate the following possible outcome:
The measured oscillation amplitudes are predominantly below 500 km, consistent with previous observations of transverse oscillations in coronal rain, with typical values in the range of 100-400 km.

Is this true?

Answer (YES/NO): YES